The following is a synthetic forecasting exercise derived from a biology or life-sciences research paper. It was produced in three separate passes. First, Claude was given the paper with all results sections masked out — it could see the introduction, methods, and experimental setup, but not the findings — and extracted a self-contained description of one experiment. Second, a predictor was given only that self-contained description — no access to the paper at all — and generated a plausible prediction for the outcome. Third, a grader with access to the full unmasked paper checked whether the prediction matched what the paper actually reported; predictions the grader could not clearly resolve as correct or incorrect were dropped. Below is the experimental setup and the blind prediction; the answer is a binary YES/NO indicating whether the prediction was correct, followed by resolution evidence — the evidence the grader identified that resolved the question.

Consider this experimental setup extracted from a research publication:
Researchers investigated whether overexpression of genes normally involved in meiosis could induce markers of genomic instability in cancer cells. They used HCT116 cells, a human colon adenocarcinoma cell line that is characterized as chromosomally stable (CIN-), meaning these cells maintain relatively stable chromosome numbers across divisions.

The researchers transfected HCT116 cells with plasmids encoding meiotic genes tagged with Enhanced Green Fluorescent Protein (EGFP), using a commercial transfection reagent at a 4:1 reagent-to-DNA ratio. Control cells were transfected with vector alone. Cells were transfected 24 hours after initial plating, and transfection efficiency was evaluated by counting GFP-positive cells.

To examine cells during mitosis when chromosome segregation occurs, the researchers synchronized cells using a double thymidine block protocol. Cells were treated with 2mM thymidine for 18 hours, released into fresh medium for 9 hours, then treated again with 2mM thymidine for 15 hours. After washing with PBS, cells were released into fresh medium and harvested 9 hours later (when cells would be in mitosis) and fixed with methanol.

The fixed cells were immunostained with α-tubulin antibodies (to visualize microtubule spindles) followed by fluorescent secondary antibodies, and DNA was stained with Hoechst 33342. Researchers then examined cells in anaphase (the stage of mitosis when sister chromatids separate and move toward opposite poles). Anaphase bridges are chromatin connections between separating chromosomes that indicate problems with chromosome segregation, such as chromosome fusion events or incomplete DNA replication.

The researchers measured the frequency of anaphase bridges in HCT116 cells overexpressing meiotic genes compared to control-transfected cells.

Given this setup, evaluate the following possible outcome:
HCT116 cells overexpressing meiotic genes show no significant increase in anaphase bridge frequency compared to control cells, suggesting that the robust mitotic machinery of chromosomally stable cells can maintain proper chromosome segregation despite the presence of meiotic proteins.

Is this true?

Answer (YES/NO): NO